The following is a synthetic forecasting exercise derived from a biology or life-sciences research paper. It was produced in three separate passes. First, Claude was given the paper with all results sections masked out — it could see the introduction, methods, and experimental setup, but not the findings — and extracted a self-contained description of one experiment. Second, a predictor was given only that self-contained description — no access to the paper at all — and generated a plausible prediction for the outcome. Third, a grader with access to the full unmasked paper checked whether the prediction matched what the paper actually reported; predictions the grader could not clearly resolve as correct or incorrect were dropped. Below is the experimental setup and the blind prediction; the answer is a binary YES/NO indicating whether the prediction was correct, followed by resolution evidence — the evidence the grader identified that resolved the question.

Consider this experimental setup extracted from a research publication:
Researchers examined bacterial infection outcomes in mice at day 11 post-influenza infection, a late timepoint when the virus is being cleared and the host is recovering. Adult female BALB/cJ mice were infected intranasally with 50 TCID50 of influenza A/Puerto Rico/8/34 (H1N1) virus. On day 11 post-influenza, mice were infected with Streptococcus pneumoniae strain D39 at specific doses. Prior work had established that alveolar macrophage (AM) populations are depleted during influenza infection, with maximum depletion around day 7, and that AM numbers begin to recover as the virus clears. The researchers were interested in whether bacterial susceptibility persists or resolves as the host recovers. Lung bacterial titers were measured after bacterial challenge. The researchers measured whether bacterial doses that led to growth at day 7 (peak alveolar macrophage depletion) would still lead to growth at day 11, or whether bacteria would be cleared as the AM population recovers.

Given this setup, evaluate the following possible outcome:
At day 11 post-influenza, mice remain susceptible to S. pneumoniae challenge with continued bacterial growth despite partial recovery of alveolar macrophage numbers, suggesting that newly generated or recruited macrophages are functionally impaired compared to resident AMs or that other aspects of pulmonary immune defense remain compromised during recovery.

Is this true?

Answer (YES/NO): NO